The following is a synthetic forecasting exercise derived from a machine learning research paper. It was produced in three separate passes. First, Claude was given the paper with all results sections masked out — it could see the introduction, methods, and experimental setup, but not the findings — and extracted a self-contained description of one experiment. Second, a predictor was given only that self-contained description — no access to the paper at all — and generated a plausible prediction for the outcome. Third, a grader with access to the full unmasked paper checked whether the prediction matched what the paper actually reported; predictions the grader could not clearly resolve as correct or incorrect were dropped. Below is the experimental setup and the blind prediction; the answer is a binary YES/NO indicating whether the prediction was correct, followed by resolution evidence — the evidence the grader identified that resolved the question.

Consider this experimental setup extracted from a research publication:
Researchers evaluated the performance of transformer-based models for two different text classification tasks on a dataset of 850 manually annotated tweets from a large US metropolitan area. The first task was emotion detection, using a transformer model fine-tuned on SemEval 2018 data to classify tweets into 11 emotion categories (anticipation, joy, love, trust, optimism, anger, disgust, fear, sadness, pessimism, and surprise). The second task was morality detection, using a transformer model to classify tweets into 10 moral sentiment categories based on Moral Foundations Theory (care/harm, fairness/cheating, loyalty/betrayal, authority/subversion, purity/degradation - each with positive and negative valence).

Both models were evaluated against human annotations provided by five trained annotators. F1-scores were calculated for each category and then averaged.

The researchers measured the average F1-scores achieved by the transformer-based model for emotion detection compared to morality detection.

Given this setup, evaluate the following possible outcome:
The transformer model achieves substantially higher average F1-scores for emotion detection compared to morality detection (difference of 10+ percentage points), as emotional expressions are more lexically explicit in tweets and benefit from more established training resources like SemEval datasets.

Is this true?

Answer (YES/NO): YES